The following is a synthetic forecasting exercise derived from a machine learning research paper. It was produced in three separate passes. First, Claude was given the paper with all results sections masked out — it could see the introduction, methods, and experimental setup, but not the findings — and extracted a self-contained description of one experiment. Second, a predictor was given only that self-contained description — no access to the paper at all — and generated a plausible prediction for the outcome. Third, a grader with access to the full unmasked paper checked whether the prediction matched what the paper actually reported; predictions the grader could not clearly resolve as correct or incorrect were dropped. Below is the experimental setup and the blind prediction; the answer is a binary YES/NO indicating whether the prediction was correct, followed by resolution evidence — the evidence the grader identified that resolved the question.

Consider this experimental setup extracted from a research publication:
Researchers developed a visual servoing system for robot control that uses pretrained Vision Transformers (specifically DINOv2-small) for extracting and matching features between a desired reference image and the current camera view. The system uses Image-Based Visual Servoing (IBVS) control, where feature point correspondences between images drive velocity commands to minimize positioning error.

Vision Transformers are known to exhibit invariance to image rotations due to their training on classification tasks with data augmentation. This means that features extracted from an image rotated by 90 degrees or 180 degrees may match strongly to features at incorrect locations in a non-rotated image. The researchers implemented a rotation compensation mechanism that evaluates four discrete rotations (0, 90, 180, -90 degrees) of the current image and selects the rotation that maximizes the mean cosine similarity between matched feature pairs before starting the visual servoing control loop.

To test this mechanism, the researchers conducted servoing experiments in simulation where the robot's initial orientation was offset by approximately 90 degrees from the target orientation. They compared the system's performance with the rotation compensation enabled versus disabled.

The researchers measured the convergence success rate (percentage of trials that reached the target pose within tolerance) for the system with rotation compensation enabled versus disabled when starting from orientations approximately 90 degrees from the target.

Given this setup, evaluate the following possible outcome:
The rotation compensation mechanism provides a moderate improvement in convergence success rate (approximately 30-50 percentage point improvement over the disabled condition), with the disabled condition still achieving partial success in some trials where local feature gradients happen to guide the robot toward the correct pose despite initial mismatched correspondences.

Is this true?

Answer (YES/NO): NO